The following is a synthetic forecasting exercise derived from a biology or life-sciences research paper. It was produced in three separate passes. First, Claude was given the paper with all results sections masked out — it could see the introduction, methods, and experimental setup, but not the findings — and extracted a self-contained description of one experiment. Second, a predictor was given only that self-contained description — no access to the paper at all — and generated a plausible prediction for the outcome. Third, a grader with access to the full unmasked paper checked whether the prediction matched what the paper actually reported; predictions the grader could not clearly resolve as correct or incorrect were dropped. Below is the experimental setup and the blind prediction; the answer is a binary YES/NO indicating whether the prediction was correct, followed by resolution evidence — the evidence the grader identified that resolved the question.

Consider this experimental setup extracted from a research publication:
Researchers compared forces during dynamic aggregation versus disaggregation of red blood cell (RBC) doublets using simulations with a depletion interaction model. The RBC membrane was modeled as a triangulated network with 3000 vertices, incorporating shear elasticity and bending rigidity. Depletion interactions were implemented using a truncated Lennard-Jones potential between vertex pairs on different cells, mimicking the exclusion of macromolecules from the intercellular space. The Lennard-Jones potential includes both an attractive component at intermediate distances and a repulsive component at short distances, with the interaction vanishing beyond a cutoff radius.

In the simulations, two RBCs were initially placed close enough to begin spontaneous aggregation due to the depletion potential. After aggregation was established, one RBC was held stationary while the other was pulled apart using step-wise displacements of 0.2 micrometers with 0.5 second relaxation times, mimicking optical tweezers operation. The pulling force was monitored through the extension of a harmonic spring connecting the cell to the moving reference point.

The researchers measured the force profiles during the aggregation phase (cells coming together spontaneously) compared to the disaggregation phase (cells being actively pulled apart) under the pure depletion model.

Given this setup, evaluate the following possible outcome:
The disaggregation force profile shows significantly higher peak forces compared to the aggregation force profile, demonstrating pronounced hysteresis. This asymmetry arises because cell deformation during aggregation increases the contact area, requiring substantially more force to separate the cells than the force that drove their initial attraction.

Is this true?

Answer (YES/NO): NO